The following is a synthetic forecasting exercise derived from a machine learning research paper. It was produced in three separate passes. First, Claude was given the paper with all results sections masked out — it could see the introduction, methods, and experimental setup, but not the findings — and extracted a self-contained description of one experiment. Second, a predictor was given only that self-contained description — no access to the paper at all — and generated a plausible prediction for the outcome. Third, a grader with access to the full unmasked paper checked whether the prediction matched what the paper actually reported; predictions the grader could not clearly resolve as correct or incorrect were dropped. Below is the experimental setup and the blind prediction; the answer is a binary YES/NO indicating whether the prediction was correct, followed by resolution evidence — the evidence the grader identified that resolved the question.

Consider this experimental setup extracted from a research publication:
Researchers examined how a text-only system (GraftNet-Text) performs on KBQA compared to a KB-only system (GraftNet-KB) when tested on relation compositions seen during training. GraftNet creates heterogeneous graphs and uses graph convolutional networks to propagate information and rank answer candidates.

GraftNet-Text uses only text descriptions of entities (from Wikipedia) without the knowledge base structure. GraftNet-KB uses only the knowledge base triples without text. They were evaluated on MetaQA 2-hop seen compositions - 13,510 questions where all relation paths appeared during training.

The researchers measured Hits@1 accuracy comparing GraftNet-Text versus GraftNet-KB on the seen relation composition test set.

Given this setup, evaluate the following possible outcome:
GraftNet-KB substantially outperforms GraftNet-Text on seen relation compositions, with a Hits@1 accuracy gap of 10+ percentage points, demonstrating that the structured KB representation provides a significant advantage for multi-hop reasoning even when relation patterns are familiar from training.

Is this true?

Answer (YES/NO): YES